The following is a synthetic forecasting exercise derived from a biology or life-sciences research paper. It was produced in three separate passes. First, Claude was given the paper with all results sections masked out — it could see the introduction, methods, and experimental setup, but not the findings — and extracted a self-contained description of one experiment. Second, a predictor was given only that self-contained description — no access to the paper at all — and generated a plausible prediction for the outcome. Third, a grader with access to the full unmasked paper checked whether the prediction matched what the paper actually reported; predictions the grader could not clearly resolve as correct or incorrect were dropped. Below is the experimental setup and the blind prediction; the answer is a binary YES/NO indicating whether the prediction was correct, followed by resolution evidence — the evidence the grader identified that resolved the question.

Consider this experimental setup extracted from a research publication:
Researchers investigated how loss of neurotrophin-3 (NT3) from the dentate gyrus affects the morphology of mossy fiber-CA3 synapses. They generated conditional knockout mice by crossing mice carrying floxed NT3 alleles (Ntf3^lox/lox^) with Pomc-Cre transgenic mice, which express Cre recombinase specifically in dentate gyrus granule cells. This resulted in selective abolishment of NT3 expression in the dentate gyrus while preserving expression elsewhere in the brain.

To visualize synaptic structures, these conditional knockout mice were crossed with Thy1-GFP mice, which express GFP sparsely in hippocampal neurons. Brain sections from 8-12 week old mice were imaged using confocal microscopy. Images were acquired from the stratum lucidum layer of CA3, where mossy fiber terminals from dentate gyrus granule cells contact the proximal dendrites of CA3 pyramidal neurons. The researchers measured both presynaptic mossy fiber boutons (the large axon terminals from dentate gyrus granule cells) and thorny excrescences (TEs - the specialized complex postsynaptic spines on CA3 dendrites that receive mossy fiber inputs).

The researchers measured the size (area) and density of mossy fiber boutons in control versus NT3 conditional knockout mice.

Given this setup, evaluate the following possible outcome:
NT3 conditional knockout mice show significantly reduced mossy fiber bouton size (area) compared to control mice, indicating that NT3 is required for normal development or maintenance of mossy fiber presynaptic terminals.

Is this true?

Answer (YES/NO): NO